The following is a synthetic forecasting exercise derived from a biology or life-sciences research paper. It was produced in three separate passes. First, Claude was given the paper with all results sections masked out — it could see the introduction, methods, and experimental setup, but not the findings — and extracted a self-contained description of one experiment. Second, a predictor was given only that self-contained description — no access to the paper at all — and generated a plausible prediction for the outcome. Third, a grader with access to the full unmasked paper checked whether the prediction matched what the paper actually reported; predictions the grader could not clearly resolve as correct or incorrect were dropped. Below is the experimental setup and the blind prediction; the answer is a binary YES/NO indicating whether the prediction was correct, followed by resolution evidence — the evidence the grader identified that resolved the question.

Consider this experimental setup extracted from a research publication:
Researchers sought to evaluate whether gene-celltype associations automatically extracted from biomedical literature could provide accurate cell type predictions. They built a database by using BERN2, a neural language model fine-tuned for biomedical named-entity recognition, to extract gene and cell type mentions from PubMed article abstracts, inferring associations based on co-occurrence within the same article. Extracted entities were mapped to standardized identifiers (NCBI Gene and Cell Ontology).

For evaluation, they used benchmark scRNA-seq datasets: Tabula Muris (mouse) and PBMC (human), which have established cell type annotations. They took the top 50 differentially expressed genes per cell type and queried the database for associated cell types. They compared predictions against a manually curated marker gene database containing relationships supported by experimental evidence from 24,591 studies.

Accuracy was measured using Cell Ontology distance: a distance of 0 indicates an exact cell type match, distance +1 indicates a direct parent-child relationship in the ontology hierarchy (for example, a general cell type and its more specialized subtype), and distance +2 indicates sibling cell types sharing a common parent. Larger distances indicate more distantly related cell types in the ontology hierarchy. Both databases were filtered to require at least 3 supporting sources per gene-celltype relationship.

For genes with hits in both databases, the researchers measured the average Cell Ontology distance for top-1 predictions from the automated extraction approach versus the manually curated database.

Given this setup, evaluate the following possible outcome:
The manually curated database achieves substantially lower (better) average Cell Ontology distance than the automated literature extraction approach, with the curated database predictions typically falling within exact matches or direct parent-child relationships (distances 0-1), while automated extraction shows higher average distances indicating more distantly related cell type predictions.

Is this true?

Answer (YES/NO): NO